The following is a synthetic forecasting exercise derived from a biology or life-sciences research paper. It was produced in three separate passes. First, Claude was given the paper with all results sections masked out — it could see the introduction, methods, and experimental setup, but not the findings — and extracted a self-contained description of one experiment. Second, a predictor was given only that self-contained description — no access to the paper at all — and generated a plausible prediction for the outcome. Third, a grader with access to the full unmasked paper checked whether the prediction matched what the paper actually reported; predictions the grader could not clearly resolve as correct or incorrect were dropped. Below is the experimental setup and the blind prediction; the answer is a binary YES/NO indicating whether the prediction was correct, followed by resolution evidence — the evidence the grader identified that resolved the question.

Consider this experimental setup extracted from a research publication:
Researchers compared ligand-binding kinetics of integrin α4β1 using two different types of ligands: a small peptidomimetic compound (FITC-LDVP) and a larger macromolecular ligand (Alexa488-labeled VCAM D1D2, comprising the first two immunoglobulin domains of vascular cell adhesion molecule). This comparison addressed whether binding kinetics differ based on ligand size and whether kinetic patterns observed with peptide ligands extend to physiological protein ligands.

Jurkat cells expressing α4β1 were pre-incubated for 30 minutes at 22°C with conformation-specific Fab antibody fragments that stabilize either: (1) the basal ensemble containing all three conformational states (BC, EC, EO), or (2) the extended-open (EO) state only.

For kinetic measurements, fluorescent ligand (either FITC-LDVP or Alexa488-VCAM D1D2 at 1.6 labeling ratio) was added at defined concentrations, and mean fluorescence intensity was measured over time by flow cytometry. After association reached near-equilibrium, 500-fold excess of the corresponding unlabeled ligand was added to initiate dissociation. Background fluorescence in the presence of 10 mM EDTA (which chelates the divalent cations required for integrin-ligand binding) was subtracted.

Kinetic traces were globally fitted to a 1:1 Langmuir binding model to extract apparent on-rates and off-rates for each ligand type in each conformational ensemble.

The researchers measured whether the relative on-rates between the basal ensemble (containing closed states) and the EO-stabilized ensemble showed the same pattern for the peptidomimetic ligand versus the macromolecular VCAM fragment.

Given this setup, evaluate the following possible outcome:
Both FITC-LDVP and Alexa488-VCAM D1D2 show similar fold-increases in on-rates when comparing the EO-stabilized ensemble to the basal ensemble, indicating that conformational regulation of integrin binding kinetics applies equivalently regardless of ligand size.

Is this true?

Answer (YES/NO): NO